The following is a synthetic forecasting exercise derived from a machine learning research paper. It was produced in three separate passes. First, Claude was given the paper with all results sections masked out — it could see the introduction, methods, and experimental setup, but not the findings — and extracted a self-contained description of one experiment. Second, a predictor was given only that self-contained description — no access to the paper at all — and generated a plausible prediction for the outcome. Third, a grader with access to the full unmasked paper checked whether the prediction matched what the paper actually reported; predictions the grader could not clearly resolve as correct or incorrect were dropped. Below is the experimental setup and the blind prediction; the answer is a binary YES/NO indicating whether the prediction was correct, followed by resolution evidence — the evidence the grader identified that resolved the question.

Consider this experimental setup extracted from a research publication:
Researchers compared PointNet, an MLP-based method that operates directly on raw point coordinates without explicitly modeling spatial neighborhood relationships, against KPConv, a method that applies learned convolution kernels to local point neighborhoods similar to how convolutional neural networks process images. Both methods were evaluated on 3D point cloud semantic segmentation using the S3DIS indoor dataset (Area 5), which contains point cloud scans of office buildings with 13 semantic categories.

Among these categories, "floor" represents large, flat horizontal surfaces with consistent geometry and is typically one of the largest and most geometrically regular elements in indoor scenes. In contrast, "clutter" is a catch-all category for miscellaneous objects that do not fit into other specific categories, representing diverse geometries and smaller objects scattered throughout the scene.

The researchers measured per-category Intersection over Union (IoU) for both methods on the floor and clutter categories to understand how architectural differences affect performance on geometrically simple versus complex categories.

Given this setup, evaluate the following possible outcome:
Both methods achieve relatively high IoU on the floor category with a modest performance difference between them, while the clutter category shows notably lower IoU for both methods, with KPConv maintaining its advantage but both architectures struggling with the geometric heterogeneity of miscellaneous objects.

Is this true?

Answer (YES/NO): NO